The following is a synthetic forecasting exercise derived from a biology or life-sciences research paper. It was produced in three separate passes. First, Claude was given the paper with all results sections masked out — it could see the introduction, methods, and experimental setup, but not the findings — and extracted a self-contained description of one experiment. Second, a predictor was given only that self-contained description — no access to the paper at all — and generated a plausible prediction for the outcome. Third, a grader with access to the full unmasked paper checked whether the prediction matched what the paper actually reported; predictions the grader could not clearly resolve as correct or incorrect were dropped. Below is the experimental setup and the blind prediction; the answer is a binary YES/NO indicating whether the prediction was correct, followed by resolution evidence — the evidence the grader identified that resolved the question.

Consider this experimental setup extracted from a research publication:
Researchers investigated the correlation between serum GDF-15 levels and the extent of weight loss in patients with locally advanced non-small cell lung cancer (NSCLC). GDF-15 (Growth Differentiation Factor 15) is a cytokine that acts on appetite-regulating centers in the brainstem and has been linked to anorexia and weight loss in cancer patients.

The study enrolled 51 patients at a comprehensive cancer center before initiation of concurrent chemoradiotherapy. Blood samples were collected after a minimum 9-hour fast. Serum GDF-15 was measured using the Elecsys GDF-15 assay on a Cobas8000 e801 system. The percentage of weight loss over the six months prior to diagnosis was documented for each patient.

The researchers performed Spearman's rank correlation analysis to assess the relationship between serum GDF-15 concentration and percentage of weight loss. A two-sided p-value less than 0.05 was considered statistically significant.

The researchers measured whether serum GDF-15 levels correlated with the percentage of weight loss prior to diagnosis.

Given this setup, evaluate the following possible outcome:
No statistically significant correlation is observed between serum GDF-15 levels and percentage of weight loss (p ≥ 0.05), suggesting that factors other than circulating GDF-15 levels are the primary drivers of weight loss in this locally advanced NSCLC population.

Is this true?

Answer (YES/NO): NO